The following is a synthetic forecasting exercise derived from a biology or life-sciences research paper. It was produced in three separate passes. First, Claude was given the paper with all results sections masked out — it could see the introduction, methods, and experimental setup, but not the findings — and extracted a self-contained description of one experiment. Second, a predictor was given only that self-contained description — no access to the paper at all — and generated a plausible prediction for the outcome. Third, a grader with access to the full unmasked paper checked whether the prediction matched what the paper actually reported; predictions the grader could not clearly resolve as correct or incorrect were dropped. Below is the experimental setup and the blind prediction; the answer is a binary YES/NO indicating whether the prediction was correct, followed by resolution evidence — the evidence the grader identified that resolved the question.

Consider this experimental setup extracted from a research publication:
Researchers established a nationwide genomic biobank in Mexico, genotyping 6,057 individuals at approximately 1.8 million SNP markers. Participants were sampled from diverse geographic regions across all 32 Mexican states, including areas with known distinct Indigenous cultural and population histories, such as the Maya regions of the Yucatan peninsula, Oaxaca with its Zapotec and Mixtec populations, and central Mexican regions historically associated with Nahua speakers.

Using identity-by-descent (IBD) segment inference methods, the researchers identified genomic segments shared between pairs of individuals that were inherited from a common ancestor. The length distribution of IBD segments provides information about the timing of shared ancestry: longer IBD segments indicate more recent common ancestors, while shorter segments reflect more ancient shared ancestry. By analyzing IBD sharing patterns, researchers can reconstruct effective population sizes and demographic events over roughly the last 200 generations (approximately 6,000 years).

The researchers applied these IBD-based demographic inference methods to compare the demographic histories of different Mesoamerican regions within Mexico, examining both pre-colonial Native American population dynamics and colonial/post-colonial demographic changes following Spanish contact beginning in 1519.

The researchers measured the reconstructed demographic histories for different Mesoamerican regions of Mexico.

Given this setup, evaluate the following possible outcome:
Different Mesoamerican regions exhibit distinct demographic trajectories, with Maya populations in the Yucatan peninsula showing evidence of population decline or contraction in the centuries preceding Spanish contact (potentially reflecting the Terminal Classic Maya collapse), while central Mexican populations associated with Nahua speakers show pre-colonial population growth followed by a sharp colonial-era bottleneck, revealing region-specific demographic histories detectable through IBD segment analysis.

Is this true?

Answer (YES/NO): YES